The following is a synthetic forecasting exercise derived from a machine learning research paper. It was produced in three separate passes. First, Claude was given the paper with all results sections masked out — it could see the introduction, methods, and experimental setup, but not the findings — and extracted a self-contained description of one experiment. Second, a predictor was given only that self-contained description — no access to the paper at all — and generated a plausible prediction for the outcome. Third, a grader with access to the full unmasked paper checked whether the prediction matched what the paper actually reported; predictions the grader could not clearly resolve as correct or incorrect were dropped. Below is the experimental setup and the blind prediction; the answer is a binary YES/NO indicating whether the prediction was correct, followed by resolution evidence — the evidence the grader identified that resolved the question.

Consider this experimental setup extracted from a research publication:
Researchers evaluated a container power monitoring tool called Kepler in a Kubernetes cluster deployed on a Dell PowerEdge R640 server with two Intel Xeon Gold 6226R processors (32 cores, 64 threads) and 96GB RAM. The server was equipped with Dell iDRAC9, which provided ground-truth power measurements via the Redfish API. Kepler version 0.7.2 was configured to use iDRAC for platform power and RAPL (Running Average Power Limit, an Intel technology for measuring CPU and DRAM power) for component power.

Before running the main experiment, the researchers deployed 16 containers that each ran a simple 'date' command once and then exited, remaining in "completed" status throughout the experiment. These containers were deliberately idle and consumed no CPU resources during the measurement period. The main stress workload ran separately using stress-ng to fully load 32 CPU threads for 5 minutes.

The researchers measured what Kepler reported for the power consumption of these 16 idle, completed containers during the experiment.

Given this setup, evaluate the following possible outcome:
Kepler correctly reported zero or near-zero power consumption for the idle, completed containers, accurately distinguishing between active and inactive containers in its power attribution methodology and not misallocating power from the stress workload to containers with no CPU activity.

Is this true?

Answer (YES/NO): NO